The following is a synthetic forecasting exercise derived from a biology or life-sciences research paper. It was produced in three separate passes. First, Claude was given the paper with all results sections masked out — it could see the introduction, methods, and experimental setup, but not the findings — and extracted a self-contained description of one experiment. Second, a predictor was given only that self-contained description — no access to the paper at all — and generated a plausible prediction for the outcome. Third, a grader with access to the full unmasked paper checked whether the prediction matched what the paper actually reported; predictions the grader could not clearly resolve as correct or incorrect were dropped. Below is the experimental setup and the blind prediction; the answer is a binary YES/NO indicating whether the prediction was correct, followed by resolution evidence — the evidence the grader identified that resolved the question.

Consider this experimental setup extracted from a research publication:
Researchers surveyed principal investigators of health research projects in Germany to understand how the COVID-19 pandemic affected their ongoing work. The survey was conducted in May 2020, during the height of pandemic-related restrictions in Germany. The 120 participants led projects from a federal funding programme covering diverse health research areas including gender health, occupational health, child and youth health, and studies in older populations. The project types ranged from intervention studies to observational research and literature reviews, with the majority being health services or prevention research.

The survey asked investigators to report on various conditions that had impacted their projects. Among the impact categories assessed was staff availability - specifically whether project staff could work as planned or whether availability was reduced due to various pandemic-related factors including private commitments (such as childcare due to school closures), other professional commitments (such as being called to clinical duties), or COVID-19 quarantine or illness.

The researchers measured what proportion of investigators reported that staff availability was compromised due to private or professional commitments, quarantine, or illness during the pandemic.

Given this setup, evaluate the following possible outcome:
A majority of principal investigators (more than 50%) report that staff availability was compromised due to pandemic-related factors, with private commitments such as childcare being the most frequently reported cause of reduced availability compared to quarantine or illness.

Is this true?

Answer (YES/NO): NO